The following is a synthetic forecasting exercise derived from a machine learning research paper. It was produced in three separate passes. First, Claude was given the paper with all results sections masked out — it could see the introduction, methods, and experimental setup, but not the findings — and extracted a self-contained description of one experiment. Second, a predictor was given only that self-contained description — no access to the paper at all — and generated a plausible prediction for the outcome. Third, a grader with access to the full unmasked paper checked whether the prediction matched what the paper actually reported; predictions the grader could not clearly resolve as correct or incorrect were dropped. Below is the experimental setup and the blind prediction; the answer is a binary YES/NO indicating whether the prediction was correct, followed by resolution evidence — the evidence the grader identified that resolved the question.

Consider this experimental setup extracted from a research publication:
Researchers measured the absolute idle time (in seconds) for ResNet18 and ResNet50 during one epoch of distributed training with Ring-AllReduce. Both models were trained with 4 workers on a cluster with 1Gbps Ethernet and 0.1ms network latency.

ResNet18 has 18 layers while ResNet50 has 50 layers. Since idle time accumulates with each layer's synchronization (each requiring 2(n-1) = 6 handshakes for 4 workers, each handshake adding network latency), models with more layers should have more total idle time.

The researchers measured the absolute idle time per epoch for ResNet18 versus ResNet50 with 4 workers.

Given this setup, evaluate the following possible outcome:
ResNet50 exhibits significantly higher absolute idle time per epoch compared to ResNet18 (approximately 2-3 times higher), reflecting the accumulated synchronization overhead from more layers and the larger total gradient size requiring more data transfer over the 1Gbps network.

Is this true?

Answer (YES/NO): NO